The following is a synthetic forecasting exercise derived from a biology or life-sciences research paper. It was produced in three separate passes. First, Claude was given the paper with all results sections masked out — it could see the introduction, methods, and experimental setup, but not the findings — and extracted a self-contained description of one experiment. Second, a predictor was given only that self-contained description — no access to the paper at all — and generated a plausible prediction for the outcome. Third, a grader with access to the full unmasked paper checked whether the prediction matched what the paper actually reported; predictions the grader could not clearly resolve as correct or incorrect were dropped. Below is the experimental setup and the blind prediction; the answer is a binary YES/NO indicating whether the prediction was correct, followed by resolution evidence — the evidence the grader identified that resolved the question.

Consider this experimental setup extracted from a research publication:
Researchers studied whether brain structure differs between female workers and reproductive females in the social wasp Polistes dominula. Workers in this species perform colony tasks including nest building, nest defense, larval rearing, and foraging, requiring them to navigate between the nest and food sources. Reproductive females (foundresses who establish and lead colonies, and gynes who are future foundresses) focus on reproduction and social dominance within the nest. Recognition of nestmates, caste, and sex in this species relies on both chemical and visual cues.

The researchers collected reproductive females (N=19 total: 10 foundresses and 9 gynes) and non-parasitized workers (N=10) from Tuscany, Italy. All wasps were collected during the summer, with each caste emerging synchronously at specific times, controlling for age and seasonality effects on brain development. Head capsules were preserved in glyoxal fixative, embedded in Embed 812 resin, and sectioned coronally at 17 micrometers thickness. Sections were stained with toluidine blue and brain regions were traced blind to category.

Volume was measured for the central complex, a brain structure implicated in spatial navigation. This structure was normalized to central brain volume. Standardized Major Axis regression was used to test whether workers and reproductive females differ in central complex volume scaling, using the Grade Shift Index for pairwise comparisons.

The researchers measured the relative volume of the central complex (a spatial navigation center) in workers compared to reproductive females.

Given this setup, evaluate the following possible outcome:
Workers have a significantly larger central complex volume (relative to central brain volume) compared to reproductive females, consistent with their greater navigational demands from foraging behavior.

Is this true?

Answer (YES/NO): NO